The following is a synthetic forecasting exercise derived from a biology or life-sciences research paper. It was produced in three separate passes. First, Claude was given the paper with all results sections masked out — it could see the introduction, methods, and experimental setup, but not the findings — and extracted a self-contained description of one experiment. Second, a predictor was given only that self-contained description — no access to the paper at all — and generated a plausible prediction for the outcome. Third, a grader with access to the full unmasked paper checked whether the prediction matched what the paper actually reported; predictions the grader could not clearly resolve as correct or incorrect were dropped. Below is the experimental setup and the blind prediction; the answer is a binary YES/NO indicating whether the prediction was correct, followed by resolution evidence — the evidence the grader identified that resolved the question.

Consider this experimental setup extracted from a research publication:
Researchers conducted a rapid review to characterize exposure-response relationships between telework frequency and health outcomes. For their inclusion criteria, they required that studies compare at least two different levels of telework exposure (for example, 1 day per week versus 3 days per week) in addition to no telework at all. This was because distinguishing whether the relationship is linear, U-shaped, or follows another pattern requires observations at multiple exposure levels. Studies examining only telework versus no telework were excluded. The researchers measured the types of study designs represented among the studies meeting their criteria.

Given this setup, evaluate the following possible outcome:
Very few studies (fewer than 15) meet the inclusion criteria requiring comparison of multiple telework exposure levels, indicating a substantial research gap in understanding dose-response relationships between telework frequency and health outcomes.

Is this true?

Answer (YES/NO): YES